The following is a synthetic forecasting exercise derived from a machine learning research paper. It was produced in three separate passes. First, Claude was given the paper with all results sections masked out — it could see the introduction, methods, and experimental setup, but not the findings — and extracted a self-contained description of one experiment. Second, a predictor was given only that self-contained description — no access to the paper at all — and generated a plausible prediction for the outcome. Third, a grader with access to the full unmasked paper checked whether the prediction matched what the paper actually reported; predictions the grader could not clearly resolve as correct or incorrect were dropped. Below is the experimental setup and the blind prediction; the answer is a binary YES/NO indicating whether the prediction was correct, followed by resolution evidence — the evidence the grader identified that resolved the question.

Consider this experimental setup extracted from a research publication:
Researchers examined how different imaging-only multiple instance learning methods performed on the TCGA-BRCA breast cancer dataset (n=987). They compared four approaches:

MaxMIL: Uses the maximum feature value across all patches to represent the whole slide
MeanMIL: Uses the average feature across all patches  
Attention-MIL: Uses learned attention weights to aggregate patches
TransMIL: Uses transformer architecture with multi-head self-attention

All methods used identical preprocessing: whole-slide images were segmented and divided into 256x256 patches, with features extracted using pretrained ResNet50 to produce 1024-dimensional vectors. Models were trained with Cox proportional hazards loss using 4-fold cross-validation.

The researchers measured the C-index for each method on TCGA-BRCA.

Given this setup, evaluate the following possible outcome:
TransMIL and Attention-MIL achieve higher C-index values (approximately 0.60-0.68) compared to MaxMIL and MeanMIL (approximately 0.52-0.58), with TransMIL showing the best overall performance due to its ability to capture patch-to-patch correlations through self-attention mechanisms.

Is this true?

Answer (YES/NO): NO